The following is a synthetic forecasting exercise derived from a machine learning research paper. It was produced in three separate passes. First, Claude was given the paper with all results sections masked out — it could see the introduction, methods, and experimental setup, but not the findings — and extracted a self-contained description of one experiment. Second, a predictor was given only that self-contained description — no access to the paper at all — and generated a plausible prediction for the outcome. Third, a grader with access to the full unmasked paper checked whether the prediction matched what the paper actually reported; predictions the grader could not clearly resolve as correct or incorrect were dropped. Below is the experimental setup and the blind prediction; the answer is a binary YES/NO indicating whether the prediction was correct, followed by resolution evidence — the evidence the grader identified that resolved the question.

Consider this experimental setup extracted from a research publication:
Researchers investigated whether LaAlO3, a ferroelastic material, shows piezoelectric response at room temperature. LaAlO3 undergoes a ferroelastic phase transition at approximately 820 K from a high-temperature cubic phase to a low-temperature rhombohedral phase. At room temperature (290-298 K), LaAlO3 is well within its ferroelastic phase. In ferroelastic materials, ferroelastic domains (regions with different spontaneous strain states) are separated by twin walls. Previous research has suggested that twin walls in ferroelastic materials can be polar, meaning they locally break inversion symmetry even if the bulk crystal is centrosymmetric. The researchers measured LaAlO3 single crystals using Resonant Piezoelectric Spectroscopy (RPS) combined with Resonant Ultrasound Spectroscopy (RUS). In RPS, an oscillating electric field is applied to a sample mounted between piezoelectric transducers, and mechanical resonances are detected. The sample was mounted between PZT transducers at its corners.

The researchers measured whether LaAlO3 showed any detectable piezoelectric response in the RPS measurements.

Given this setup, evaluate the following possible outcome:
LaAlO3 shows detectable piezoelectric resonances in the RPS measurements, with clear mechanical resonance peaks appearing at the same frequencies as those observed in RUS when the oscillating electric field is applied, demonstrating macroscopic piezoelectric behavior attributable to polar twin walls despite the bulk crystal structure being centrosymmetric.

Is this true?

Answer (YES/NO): YES